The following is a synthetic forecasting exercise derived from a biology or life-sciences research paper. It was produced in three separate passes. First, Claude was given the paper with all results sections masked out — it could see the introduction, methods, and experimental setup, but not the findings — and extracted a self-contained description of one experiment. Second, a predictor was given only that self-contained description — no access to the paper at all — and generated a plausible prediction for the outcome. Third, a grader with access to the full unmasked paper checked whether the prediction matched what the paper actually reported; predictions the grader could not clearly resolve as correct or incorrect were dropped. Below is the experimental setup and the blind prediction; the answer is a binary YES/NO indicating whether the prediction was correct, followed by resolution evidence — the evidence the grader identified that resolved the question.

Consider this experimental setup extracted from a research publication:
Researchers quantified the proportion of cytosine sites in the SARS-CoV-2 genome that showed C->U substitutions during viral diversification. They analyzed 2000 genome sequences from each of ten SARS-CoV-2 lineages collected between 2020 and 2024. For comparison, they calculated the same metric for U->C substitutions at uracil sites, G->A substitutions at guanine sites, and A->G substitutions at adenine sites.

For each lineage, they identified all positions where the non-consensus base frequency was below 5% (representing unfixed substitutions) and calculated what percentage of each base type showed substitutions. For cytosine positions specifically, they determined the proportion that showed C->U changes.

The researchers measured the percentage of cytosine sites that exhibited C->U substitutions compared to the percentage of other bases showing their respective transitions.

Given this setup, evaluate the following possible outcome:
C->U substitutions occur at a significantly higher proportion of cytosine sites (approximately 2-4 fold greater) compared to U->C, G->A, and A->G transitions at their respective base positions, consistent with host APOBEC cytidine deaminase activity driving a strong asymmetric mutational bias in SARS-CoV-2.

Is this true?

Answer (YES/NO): NO